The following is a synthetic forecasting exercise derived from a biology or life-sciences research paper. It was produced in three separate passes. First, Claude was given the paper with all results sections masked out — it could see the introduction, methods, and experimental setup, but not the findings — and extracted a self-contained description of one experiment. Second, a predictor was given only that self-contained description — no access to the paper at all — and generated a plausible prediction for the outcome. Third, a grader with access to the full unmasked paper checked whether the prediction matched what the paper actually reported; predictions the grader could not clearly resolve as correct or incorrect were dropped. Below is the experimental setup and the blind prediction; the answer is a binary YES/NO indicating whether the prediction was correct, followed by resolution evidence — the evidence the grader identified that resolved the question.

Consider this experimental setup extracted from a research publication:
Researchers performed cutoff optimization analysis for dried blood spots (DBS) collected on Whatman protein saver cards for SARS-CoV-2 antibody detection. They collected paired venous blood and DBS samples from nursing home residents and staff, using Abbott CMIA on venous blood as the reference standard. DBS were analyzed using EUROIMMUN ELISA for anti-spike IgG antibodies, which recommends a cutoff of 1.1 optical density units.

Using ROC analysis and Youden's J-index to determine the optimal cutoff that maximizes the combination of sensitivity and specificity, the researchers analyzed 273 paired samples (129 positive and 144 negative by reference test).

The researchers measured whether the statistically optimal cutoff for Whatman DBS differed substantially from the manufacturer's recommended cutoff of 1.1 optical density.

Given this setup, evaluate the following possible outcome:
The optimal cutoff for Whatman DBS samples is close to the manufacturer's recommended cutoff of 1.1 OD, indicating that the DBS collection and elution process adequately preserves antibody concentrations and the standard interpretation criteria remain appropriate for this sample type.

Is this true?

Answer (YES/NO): YES